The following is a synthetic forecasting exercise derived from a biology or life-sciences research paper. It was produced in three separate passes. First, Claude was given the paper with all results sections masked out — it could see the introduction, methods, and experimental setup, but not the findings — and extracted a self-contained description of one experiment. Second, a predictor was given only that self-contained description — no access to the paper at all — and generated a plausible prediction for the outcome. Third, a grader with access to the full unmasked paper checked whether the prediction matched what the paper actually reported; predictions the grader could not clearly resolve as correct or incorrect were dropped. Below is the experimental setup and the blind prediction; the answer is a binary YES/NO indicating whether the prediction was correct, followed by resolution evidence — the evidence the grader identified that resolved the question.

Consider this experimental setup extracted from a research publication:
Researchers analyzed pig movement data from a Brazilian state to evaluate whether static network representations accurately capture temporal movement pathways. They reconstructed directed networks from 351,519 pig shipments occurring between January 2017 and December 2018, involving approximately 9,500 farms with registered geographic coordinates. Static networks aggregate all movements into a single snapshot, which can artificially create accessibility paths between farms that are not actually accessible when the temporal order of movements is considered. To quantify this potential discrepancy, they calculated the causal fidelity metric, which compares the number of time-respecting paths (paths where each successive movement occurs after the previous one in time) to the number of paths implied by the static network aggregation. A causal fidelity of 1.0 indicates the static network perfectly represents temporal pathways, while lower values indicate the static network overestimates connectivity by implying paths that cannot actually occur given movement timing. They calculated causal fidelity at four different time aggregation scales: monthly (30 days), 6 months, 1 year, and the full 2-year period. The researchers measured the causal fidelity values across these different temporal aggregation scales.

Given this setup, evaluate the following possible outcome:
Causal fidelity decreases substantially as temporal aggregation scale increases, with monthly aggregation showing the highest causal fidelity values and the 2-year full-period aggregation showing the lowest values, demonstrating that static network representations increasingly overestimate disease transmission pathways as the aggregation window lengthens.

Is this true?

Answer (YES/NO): NO